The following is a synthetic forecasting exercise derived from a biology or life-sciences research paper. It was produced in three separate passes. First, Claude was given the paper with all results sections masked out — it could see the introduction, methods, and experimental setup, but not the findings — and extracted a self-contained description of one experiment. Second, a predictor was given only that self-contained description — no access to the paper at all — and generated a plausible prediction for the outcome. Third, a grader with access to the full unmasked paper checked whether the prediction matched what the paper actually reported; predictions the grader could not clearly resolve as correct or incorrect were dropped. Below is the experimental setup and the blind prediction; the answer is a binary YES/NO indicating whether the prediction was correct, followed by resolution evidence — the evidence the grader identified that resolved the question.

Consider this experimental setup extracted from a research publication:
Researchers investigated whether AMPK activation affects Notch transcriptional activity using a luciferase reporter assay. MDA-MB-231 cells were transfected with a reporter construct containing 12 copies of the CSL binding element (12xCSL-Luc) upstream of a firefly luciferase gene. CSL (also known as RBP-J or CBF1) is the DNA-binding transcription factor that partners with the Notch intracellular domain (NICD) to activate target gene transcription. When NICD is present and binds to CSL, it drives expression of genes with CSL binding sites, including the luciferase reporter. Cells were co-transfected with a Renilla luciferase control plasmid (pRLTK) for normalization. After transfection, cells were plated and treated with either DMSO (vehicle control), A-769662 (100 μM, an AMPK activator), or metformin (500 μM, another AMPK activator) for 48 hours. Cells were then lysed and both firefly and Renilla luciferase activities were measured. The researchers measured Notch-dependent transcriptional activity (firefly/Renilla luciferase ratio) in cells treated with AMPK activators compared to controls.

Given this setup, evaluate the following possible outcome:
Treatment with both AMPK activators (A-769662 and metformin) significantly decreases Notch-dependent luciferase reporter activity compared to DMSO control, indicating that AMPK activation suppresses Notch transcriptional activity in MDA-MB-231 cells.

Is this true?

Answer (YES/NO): NO